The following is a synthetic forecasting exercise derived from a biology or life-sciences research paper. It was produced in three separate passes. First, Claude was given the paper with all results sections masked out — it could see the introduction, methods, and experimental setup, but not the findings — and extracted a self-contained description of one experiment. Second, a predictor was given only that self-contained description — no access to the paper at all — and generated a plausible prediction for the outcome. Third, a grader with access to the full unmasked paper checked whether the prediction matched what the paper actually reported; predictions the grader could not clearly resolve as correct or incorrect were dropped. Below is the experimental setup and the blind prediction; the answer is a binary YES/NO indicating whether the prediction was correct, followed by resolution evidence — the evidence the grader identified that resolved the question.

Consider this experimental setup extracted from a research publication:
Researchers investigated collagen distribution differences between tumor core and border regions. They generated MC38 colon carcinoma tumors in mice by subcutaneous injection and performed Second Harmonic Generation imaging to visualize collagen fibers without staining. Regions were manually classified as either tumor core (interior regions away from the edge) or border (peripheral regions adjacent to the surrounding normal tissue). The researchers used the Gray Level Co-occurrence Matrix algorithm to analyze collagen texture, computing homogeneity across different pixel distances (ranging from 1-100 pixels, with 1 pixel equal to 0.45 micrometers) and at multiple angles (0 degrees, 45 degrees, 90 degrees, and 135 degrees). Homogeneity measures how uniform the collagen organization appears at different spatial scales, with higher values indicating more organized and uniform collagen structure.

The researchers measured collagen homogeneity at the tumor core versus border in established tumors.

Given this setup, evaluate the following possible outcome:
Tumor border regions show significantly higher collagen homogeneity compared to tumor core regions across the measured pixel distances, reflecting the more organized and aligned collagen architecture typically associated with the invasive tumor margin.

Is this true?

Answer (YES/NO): NO